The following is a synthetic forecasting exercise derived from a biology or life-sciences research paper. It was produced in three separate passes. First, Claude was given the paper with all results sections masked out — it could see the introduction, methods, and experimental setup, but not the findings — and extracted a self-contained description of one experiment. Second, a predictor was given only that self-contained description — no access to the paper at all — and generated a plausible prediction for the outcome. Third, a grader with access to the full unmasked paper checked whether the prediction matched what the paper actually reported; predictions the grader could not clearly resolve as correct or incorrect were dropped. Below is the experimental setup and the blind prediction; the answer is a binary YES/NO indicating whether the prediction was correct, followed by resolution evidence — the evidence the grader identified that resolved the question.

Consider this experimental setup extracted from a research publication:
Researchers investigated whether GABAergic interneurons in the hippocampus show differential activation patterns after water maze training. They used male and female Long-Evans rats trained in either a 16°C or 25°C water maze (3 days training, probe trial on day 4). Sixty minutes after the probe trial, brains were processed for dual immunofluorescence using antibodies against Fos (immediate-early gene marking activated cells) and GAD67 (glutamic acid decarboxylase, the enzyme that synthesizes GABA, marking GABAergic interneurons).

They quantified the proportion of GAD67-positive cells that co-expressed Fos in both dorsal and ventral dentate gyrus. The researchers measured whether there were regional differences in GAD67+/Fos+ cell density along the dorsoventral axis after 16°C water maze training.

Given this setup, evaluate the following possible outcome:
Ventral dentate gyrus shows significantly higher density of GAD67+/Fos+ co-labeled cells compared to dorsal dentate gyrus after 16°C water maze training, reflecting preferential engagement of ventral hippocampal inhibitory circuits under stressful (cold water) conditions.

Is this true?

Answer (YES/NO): YES